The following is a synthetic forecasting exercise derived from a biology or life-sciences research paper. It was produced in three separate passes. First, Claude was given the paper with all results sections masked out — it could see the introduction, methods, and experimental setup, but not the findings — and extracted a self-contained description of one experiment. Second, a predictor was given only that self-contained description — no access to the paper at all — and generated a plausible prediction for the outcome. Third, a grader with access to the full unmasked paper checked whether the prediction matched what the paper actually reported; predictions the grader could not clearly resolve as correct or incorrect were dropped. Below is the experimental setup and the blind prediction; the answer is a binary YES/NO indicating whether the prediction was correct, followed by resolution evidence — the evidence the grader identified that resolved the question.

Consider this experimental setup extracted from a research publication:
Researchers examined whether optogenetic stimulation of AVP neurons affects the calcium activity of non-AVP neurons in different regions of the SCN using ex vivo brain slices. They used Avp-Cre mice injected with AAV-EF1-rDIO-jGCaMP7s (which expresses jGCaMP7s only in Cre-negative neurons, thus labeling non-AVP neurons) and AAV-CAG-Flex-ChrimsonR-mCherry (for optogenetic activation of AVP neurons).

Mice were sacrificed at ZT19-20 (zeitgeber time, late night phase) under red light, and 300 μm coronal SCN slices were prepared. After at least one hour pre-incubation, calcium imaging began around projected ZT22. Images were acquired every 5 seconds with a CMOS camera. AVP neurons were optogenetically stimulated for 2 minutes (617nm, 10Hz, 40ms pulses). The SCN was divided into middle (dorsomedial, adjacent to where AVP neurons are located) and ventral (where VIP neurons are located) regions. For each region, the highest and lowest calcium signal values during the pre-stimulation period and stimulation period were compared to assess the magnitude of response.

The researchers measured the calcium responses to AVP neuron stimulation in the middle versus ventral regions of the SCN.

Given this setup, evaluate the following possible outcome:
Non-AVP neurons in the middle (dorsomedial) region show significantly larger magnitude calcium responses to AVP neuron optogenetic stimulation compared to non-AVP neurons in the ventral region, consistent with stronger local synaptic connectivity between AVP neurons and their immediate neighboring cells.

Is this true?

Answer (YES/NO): NO